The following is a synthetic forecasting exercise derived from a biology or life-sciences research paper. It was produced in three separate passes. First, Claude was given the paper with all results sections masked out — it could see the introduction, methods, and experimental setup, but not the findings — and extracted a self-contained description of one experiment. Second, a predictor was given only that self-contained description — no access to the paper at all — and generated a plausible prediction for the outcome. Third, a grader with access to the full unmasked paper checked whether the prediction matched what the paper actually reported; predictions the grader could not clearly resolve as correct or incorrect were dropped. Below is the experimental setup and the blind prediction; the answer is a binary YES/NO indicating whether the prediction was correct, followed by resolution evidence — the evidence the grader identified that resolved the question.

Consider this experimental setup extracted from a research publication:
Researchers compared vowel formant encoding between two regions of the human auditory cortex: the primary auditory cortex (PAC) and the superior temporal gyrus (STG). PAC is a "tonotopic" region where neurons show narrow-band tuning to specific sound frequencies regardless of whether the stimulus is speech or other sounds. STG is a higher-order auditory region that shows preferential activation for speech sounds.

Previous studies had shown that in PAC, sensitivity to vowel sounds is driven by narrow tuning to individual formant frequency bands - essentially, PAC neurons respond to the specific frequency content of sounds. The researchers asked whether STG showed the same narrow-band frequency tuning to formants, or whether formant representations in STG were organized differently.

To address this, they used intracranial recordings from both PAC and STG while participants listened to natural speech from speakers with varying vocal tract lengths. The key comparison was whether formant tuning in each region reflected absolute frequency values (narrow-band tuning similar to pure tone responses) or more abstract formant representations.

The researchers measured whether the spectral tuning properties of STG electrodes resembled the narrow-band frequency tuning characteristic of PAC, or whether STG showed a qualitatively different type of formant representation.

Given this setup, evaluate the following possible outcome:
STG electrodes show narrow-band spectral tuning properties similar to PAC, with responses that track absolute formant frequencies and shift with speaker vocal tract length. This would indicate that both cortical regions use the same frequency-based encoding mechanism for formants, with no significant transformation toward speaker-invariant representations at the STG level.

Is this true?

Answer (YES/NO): NO